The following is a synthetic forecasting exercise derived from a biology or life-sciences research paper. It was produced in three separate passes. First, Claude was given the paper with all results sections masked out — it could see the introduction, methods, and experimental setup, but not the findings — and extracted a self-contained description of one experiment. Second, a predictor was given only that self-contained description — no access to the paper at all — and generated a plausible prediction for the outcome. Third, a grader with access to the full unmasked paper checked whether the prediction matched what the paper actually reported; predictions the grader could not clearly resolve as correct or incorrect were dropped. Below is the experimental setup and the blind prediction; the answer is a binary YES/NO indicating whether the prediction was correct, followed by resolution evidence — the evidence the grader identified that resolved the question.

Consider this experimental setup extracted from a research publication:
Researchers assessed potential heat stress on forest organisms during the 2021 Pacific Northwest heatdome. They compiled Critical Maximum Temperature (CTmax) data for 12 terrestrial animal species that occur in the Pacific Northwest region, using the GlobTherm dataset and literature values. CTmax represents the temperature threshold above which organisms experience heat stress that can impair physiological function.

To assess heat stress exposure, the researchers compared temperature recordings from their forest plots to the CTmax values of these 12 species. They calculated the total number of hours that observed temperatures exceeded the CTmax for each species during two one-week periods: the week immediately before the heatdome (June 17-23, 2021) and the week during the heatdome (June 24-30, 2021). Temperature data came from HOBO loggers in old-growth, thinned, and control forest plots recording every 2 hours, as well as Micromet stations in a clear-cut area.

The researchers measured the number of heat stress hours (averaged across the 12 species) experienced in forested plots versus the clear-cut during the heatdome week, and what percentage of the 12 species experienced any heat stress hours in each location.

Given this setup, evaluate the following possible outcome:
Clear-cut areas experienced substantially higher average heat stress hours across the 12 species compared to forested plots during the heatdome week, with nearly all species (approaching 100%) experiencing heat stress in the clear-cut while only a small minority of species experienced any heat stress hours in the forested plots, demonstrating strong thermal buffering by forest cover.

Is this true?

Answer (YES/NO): NO